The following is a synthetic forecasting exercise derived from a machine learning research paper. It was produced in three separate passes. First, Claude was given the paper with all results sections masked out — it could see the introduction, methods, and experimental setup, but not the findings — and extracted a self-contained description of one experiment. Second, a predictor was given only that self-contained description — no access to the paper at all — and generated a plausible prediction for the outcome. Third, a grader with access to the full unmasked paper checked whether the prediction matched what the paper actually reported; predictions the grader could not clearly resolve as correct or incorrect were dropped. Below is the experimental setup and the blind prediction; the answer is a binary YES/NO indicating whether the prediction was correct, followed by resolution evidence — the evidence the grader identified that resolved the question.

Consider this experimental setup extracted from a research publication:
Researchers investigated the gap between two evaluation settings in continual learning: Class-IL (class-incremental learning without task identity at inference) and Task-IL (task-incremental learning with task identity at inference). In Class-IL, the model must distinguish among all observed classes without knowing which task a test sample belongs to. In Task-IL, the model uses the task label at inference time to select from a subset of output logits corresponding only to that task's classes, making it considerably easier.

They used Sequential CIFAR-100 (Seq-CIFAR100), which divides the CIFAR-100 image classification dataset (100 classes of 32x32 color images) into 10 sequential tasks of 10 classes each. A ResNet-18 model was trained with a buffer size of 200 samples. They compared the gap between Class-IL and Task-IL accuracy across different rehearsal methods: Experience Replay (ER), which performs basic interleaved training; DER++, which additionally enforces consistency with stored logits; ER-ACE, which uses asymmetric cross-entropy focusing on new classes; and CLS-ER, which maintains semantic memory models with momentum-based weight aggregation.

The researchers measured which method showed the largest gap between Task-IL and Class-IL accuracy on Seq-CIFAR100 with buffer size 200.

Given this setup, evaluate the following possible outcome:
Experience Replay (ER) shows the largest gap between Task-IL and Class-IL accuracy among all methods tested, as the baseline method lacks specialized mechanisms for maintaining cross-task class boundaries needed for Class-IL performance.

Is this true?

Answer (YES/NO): YES